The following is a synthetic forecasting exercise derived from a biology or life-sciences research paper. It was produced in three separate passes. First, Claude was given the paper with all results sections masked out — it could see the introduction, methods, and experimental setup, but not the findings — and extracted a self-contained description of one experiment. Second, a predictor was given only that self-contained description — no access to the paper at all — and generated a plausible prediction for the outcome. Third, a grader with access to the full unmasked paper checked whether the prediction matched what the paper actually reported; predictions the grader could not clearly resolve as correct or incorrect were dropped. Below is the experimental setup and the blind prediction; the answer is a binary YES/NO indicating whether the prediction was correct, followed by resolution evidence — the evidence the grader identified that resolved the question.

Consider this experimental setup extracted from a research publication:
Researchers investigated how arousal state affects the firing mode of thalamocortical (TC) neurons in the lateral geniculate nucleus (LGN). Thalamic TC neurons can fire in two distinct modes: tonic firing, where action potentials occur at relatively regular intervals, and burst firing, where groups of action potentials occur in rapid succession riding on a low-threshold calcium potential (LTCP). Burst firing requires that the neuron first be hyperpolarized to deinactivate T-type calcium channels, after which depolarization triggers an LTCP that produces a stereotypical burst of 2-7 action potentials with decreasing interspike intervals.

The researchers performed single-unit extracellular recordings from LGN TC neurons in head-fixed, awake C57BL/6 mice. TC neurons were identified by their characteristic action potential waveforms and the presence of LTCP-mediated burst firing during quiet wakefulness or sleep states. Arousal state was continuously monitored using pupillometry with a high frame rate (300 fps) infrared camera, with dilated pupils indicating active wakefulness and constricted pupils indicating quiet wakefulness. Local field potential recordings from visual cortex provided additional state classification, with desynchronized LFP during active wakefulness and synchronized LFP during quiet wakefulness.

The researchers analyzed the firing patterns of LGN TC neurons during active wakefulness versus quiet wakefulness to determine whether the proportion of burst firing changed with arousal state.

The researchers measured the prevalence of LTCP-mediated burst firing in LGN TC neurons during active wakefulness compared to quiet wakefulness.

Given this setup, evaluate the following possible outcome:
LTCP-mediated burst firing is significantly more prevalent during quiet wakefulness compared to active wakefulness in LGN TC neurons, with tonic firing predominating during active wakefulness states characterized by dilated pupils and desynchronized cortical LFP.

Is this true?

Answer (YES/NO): YES